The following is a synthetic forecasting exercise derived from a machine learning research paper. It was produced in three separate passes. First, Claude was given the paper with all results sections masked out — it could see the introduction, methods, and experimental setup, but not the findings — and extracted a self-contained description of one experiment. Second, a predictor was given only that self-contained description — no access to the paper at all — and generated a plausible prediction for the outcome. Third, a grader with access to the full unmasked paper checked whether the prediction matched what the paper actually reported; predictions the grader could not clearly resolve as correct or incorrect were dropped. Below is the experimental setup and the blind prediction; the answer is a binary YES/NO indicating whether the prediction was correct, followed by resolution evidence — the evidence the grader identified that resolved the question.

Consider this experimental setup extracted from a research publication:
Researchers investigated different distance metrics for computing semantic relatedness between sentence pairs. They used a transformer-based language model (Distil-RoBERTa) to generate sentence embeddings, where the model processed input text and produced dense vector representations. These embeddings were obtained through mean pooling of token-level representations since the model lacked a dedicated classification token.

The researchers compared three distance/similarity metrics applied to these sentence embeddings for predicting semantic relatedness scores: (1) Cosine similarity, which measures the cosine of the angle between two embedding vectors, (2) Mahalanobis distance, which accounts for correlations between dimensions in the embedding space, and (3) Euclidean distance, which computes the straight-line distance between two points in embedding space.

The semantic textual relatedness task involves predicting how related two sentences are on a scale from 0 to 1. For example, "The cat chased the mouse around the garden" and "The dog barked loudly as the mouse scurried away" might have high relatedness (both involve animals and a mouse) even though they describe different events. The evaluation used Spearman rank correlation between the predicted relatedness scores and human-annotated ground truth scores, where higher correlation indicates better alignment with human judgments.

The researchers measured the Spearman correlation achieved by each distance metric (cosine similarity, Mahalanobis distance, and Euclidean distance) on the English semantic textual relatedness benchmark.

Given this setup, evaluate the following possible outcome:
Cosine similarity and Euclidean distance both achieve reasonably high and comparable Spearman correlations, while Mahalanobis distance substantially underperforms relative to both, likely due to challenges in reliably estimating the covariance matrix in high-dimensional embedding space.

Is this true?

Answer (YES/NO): NO